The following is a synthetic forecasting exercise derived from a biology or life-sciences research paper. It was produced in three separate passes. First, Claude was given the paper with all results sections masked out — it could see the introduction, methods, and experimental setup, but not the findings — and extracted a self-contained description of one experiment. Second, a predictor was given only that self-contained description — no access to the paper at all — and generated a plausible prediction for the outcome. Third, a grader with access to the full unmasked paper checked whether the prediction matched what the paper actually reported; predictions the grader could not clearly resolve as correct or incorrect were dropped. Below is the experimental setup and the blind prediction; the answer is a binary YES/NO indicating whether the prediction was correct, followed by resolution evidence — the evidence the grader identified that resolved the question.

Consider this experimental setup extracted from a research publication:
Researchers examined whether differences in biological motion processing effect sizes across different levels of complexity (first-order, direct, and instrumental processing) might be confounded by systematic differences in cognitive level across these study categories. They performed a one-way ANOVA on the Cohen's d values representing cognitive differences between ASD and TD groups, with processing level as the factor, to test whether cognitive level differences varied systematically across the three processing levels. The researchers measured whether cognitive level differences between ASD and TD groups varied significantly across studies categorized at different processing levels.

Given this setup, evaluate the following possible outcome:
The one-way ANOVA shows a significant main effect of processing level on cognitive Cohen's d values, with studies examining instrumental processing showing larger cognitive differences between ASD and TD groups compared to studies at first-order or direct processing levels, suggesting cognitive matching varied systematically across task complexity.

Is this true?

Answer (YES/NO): NO